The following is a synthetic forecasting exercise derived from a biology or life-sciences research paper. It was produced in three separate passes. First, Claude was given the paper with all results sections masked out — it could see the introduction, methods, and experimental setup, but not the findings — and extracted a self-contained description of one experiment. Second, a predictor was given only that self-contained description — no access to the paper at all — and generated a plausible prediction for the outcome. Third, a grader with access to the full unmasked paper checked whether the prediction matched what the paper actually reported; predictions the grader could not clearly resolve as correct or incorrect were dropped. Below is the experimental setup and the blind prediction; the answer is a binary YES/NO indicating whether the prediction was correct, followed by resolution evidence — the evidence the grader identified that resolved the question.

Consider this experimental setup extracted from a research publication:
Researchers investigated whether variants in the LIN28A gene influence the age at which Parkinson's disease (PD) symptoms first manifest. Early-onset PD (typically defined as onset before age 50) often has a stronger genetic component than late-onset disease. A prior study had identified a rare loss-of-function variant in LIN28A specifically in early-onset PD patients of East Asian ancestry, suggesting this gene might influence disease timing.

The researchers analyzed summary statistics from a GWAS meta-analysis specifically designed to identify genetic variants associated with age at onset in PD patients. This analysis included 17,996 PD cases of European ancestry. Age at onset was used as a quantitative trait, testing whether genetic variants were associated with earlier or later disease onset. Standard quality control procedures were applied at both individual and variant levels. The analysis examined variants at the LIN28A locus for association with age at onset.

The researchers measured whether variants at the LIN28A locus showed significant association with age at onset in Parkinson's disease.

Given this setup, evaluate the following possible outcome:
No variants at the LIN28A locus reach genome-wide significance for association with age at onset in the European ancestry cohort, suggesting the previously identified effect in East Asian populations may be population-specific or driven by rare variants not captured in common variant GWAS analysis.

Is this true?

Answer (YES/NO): YES